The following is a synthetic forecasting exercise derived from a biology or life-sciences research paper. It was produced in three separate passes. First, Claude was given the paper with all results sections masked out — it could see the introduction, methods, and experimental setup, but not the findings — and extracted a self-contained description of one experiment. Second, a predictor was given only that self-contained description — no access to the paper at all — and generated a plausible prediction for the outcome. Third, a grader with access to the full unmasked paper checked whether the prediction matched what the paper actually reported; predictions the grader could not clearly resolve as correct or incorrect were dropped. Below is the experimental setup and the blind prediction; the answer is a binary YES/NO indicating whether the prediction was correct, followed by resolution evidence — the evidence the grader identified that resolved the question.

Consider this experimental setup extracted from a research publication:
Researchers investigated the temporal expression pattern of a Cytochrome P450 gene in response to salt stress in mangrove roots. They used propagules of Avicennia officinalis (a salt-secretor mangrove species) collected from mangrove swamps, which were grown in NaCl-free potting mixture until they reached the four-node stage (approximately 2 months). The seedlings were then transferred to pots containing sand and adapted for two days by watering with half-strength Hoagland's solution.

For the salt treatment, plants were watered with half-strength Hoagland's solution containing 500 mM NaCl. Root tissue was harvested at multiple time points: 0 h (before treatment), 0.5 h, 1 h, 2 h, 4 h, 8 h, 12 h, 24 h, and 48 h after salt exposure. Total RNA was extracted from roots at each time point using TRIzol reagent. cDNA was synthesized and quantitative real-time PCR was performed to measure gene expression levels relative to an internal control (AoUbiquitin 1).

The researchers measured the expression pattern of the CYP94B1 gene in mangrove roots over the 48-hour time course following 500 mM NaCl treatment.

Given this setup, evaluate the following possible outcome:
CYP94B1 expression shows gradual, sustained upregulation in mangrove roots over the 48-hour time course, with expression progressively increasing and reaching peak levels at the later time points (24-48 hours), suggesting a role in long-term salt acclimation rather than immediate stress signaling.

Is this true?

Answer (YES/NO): NO